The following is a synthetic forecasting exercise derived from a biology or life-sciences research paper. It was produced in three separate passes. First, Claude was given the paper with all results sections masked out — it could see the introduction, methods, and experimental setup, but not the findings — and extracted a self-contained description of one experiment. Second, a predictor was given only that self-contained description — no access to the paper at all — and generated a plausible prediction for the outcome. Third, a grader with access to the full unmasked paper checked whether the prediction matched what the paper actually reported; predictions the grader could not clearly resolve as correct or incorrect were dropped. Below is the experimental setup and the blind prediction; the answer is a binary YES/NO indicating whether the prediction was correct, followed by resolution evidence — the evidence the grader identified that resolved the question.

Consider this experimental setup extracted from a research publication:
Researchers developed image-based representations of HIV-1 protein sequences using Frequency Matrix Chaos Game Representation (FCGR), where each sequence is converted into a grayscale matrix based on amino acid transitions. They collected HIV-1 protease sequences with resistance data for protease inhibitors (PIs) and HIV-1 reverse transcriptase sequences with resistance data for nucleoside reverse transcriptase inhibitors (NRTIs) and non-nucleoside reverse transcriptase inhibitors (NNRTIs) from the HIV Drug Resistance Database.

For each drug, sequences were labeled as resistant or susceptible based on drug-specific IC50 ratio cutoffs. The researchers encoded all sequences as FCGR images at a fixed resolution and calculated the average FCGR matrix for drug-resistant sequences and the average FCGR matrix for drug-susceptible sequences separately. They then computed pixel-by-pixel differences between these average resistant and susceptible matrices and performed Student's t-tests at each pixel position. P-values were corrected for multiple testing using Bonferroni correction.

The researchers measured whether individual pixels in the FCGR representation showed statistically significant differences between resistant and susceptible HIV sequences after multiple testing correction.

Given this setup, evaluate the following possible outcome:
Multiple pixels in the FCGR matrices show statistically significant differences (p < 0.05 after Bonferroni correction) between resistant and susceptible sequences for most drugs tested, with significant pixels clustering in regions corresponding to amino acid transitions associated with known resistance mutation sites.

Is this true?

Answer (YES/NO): NO